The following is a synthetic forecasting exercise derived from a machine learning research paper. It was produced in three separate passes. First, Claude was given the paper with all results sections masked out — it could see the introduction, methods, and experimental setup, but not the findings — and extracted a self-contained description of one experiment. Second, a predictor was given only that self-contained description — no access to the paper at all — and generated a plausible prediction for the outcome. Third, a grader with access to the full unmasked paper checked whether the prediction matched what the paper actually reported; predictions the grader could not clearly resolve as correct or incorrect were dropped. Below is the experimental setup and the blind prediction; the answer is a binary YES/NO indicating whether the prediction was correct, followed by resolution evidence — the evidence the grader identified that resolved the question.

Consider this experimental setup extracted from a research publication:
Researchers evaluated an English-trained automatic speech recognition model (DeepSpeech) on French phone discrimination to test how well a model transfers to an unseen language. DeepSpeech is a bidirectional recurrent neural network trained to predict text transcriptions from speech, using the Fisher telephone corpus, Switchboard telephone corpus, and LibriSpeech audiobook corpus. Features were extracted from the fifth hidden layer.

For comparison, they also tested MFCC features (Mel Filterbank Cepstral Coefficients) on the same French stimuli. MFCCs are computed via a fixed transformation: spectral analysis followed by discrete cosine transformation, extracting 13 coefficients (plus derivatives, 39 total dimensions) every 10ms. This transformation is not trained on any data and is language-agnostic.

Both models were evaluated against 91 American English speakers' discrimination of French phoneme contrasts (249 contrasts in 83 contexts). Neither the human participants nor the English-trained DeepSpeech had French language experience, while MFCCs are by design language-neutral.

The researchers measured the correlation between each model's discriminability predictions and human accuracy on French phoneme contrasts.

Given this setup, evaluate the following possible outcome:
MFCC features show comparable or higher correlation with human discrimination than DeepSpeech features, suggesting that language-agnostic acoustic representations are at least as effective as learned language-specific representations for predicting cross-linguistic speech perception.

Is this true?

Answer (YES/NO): YES